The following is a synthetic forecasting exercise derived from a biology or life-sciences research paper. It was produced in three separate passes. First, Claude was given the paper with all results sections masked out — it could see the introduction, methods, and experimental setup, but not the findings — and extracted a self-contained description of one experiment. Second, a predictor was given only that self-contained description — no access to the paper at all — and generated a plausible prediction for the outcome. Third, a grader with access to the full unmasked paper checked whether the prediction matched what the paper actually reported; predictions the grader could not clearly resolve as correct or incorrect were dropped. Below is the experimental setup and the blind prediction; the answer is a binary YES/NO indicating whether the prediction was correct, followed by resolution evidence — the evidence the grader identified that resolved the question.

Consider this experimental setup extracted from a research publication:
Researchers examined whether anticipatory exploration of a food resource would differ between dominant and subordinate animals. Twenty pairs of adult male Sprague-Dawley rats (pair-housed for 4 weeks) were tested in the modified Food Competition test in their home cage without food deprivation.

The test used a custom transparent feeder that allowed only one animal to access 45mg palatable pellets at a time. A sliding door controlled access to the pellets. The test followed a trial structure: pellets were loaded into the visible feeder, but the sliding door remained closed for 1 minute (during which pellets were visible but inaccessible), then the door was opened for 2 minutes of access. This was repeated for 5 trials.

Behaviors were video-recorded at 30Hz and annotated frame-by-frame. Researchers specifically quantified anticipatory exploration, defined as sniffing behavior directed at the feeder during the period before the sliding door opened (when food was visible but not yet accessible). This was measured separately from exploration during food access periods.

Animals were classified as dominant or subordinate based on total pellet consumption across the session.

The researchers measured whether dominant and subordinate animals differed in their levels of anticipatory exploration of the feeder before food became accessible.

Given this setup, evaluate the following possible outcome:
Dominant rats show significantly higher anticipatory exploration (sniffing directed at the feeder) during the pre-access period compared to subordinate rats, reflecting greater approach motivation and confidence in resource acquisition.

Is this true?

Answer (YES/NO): NO